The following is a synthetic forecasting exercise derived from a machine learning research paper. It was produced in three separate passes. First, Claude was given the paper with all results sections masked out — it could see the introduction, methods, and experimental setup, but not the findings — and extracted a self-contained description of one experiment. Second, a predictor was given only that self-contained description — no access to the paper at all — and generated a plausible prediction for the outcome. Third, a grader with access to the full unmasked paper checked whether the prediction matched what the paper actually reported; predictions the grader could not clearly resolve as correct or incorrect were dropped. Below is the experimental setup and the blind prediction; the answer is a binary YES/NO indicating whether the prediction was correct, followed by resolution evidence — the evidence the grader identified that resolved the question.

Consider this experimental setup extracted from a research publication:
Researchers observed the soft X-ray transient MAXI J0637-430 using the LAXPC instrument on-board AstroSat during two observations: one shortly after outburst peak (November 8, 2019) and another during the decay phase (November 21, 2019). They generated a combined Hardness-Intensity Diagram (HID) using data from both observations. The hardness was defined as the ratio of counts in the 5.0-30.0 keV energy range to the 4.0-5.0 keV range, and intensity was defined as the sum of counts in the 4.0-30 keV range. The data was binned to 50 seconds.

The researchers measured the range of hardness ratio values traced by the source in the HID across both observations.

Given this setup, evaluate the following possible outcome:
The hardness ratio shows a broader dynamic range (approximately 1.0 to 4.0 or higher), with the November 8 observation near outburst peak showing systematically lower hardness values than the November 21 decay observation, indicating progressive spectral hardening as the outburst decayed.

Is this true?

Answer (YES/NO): NO